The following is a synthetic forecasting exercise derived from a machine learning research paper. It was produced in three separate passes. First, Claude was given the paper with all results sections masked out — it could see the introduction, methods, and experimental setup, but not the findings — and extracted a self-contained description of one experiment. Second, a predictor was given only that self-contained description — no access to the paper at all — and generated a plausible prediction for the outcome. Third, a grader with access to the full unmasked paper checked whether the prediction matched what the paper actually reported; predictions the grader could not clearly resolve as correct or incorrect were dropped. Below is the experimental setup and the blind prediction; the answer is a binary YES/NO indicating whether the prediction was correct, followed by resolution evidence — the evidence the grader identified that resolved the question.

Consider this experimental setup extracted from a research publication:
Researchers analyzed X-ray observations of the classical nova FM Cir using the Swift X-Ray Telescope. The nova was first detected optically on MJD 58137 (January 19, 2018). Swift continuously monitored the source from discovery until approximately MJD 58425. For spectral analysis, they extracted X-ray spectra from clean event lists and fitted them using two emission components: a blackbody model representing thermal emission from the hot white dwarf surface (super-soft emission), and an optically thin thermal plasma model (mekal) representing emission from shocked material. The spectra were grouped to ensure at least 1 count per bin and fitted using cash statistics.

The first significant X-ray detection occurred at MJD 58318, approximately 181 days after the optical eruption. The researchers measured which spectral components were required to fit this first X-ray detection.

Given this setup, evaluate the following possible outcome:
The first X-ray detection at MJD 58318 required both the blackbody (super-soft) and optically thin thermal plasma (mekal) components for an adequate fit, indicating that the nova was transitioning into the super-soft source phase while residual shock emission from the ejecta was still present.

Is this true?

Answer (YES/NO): NO